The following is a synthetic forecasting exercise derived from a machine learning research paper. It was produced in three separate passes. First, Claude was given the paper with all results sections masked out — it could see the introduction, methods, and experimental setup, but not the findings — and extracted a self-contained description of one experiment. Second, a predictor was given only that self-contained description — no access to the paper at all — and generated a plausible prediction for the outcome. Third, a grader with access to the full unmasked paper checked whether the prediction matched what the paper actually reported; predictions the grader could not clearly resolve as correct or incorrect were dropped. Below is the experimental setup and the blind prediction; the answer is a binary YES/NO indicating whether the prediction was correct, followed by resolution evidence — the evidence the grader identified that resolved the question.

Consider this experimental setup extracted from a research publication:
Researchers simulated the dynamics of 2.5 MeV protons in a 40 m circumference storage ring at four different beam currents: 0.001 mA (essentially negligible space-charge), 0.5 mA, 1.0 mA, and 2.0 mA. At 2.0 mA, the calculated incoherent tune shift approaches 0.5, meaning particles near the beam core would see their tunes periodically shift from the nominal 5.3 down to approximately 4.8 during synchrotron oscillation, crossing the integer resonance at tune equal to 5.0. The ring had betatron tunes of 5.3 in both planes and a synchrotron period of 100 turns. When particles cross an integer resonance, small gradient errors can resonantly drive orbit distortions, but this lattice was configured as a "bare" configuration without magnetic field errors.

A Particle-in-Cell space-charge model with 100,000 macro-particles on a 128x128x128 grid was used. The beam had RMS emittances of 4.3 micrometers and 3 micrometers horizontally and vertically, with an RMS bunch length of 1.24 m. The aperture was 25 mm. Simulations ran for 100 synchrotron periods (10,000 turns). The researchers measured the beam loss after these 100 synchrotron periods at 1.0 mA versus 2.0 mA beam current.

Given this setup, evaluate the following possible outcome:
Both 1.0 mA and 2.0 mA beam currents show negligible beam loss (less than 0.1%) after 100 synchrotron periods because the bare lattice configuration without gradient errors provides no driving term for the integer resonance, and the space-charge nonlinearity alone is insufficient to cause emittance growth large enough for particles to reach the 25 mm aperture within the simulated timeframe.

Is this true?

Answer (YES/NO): NO